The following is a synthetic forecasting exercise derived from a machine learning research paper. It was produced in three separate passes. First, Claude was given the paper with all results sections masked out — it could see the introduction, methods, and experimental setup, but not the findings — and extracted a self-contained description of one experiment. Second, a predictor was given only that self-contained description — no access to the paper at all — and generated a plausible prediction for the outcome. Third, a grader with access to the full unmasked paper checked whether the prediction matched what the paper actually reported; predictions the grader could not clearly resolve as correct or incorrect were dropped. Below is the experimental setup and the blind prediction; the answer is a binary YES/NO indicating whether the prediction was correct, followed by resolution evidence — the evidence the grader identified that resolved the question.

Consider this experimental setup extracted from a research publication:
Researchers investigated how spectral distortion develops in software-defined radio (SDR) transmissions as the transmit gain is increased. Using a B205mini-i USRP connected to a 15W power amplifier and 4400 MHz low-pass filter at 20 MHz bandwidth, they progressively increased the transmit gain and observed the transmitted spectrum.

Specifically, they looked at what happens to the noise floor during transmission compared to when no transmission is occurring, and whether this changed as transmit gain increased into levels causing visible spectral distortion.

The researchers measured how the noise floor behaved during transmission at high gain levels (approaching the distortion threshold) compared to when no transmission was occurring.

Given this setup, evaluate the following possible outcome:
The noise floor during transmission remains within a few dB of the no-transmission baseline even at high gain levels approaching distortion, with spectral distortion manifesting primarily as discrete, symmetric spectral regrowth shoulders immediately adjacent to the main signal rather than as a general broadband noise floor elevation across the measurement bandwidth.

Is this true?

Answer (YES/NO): NO